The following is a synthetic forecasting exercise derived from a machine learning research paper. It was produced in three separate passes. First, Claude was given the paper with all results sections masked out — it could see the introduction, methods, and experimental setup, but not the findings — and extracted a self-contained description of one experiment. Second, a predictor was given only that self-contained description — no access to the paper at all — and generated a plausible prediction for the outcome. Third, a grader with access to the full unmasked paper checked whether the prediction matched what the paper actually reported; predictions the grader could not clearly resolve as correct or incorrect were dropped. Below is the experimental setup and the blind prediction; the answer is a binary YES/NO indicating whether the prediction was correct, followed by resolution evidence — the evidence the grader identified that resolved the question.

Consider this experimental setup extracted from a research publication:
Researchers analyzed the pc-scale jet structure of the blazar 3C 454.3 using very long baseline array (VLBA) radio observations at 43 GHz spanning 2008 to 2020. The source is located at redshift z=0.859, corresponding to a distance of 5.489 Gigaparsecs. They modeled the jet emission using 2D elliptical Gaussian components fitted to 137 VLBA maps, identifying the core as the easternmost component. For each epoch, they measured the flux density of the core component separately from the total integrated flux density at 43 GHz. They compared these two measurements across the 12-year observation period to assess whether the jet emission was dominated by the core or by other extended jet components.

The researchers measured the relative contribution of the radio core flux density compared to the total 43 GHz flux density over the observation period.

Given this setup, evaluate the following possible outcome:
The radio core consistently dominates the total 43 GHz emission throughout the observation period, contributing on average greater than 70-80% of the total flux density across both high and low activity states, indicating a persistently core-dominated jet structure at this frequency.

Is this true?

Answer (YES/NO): NO